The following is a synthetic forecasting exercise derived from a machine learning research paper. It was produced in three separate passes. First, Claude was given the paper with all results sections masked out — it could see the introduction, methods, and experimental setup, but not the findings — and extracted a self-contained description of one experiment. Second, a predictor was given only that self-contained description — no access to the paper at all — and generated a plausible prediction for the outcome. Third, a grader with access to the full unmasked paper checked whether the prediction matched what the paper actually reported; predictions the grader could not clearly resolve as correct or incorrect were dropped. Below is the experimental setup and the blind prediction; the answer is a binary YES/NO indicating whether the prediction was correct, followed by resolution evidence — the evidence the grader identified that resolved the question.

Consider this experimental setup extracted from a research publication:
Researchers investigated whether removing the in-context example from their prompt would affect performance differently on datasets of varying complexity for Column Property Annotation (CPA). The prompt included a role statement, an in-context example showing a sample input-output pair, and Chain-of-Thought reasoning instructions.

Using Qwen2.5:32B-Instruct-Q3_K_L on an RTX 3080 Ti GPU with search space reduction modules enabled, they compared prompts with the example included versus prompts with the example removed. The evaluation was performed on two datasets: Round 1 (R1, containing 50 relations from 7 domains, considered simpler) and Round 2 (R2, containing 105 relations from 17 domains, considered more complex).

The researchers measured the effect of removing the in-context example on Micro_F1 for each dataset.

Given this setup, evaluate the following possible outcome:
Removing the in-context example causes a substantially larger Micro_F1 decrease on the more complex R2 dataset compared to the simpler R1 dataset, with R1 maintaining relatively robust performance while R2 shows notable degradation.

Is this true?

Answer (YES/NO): NO